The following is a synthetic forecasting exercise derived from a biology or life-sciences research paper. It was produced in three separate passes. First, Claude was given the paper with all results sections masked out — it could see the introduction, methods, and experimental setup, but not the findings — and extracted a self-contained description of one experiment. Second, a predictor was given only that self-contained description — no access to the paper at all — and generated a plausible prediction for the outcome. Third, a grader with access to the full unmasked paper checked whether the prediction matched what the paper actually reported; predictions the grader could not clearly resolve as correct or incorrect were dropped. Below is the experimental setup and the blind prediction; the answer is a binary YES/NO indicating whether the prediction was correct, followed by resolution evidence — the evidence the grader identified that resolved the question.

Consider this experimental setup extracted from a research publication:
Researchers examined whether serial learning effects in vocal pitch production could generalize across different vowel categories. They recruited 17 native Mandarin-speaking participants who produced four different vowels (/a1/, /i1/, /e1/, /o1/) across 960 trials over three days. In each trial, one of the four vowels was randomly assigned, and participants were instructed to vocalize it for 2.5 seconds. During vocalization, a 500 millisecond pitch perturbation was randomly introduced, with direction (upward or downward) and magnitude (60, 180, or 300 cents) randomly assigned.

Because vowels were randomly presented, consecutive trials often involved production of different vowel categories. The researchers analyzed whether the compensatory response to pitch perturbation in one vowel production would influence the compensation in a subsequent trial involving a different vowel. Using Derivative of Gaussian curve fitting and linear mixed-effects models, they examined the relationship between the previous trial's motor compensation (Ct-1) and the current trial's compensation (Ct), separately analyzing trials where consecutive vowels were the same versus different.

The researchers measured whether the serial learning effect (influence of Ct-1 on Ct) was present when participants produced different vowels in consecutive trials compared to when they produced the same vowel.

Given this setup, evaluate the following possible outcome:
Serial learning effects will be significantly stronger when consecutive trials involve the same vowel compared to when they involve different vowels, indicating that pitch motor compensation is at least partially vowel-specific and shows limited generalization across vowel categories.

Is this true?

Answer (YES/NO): YES